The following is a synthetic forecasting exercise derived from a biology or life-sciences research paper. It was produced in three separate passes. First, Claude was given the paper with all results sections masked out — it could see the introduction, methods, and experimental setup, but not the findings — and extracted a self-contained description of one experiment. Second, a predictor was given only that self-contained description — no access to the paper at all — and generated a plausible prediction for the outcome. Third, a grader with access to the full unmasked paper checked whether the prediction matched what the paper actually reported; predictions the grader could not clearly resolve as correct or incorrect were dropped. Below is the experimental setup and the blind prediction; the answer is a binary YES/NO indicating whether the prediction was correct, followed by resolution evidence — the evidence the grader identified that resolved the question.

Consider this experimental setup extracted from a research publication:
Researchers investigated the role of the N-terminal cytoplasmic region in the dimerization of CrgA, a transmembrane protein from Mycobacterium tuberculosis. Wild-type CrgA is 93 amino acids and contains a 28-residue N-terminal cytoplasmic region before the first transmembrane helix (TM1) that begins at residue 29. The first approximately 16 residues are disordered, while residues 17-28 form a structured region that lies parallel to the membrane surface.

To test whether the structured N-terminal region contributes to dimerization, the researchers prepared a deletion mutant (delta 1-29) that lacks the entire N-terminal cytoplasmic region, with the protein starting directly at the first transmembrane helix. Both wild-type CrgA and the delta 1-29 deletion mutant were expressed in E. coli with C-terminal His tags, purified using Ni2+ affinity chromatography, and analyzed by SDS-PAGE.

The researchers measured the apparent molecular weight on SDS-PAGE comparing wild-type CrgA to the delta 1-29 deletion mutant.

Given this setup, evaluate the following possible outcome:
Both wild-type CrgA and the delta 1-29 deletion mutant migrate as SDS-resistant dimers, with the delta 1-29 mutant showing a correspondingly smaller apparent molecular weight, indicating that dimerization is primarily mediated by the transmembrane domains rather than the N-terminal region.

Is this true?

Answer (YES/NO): NO